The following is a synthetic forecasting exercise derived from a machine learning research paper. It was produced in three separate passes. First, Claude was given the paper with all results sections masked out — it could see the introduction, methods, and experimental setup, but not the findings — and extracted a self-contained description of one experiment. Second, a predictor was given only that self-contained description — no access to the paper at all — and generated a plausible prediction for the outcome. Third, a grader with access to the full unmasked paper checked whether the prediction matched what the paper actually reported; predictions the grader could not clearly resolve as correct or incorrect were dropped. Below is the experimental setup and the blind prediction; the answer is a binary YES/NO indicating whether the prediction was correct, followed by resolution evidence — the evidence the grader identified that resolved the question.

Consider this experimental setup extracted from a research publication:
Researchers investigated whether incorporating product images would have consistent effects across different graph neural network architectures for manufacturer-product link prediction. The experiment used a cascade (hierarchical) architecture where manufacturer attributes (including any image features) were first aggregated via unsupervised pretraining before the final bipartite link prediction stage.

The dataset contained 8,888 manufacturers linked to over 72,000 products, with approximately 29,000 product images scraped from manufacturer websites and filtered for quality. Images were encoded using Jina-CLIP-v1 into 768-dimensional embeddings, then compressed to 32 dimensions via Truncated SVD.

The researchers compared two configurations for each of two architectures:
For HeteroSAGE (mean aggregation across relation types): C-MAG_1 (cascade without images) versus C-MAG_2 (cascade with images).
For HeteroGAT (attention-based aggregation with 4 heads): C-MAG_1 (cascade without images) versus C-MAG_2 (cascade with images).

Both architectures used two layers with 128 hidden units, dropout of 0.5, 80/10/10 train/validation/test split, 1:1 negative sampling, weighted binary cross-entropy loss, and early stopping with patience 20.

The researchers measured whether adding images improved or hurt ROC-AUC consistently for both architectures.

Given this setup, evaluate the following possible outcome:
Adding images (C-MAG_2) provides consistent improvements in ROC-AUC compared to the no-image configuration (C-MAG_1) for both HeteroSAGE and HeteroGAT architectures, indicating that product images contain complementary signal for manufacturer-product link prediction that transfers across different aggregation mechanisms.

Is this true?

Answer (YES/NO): NO